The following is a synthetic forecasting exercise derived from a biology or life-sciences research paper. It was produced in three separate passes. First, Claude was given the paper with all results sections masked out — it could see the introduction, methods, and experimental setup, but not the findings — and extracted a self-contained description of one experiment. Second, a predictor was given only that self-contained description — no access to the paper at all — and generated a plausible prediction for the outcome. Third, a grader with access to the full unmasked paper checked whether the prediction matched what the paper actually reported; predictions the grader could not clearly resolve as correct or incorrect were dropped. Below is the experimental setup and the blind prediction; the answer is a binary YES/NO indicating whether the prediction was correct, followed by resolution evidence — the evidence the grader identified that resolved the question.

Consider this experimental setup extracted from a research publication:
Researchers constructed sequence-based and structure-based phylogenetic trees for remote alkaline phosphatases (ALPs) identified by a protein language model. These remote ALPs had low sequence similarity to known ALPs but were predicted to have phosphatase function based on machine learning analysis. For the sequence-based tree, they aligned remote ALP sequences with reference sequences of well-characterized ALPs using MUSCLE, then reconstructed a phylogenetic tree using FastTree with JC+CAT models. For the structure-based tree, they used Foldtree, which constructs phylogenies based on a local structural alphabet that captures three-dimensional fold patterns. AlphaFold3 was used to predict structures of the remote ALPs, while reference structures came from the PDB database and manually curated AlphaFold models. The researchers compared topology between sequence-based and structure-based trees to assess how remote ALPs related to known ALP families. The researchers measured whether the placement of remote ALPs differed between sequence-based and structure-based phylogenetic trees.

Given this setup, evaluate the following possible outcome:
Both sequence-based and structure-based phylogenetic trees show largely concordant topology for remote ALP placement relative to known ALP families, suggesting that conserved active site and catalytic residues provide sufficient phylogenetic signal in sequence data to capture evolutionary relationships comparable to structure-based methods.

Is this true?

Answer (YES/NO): YES